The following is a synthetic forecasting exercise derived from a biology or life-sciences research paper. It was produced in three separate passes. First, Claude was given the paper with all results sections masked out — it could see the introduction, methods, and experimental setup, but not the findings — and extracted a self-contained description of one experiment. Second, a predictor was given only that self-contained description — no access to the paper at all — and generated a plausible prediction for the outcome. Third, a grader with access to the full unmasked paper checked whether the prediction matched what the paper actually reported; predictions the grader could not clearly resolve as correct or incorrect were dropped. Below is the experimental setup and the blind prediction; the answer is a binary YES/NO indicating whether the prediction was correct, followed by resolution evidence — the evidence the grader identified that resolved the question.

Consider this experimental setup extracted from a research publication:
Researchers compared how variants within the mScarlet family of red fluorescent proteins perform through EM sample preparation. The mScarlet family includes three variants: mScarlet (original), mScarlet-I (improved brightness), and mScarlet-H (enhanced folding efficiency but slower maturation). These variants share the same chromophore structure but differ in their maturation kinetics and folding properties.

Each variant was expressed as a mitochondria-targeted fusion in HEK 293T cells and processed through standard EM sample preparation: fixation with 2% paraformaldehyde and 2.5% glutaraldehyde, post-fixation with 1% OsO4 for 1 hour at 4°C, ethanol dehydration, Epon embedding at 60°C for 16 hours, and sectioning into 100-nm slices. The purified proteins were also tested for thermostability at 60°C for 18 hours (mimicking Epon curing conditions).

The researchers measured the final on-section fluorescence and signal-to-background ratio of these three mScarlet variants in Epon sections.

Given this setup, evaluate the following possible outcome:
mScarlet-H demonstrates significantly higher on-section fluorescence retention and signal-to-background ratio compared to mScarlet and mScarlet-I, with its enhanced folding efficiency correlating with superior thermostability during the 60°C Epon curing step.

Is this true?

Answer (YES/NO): YES